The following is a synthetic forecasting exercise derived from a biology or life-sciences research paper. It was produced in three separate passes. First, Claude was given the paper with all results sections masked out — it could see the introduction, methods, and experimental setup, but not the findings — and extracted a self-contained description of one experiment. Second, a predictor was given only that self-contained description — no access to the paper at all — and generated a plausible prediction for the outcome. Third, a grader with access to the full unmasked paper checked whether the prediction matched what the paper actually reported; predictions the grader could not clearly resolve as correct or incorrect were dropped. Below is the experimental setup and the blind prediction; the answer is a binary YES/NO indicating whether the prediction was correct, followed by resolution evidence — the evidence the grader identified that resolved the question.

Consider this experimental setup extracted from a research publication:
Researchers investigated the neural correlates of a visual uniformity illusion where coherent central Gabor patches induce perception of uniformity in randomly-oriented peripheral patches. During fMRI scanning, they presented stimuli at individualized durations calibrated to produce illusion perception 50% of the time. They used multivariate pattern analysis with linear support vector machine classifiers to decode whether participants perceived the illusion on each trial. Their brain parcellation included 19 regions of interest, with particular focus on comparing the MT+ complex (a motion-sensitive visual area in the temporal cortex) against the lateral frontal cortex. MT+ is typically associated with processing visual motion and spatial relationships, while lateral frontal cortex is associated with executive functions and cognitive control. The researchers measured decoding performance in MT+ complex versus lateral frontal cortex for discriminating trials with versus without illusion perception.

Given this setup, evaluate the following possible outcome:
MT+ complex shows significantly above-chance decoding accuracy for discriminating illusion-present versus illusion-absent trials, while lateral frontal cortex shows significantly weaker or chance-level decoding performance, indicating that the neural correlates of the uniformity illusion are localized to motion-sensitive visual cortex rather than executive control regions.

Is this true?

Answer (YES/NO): NO